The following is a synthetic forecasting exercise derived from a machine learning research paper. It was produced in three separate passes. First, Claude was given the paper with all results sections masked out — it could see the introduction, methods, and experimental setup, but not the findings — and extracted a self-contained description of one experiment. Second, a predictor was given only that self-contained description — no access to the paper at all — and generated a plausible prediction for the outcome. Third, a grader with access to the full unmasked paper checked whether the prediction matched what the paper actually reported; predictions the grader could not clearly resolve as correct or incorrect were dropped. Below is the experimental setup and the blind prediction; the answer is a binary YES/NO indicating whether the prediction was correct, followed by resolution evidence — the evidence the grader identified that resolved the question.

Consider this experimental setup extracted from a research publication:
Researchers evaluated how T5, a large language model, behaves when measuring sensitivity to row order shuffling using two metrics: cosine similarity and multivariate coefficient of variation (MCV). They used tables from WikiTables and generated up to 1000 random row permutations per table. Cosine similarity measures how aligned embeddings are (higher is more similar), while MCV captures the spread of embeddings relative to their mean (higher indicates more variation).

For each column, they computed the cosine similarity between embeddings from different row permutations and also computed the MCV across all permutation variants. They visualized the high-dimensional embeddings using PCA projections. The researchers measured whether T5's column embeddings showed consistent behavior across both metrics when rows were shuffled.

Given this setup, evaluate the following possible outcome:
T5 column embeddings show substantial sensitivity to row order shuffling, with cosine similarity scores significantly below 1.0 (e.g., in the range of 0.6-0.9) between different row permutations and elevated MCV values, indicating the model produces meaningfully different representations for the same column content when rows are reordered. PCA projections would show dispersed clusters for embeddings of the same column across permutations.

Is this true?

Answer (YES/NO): NO